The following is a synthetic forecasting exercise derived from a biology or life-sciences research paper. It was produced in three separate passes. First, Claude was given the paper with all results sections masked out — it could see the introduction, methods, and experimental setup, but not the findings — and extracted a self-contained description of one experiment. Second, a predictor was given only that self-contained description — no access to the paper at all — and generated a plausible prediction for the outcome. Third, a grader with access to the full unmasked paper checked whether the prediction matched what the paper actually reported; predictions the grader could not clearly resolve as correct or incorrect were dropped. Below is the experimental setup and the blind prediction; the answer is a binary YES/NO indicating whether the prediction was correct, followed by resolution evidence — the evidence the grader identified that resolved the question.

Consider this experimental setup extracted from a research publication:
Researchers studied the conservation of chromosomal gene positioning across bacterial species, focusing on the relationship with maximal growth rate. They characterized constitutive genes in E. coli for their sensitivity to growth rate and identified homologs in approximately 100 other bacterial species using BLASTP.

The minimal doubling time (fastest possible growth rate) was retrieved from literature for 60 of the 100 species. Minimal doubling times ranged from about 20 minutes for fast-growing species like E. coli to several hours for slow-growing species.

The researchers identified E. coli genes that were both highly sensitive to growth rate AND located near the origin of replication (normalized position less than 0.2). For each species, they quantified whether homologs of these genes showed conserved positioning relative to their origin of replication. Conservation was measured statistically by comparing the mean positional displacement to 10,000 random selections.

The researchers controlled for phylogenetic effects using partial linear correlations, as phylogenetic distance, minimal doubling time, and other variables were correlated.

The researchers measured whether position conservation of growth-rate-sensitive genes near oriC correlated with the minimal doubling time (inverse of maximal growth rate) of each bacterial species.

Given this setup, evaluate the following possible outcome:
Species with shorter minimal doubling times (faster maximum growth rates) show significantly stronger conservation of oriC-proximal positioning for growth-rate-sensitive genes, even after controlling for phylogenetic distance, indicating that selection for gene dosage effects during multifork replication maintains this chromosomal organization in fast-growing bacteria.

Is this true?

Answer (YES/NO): YES